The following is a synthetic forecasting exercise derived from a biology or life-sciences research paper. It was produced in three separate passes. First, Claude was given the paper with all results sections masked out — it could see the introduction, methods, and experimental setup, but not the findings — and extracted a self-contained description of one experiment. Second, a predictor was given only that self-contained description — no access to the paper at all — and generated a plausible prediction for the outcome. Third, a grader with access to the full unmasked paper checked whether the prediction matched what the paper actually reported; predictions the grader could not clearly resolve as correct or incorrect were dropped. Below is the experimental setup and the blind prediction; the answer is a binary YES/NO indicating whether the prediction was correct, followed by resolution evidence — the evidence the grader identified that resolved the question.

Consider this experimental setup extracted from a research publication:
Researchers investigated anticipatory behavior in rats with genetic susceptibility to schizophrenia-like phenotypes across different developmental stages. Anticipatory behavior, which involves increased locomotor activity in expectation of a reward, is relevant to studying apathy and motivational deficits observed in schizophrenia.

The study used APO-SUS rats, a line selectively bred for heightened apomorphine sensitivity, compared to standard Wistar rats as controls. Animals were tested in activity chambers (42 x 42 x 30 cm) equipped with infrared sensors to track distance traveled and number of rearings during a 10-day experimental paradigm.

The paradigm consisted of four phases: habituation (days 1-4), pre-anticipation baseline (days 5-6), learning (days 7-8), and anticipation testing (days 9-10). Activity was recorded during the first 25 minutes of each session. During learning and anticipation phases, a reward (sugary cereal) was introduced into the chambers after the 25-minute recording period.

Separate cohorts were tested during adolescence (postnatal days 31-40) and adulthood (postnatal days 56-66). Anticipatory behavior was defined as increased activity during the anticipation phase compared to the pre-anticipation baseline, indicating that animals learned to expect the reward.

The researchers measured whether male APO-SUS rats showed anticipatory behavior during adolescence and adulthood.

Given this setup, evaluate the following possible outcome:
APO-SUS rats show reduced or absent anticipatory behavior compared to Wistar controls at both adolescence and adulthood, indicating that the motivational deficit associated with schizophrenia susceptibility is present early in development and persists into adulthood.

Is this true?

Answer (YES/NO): NO